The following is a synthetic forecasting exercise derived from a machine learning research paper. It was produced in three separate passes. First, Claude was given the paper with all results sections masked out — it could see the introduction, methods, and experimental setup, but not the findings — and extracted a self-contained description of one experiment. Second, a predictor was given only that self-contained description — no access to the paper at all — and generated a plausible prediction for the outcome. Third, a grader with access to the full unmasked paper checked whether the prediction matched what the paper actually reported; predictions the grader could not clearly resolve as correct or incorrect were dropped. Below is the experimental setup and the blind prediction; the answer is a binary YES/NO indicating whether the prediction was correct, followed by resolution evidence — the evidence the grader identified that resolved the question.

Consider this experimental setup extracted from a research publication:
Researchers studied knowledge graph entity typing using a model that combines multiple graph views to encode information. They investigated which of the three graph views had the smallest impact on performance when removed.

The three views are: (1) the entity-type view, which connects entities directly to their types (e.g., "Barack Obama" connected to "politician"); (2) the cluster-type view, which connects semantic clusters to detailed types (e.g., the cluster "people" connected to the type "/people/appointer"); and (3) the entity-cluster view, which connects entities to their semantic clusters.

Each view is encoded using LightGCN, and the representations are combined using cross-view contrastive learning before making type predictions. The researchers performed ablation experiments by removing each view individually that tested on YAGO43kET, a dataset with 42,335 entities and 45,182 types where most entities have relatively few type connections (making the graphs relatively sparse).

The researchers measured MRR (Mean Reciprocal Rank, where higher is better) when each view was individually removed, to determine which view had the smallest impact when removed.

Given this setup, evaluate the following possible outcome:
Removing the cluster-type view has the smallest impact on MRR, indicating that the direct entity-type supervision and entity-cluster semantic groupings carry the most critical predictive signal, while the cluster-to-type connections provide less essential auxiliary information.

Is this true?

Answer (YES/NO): YES